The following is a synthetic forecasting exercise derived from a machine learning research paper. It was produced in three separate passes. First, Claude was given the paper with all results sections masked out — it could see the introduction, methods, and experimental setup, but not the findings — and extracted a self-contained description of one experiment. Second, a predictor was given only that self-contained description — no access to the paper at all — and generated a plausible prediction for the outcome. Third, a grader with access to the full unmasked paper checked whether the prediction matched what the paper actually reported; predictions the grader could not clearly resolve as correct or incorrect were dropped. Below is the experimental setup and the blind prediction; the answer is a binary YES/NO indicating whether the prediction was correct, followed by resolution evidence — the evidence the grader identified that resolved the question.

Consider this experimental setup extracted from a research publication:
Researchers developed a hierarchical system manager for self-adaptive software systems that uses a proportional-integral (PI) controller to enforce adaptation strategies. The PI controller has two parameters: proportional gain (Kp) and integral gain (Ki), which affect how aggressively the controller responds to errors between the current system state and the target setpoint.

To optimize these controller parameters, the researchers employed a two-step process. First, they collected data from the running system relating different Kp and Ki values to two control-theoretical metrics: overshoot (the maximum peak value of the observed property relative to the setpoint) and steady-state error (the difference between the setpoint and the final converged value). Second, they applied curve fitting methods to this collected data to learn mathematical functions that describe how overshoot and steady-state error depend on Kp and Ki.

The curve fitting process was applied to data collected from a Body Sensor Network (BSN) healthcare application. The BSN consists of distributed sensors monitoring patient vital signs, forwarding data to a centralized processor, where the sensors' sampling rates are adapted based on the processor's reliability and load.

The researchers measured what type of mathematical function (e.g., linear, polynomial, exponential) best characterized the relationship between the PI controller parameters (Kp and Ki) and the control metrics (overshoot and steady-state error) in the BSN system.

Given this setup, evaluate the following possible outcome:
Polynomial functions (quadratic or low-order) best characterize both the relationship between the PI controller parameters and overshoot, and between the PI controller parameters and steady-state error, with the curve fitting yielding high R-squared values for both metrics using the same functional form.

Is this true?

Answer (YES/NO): NO